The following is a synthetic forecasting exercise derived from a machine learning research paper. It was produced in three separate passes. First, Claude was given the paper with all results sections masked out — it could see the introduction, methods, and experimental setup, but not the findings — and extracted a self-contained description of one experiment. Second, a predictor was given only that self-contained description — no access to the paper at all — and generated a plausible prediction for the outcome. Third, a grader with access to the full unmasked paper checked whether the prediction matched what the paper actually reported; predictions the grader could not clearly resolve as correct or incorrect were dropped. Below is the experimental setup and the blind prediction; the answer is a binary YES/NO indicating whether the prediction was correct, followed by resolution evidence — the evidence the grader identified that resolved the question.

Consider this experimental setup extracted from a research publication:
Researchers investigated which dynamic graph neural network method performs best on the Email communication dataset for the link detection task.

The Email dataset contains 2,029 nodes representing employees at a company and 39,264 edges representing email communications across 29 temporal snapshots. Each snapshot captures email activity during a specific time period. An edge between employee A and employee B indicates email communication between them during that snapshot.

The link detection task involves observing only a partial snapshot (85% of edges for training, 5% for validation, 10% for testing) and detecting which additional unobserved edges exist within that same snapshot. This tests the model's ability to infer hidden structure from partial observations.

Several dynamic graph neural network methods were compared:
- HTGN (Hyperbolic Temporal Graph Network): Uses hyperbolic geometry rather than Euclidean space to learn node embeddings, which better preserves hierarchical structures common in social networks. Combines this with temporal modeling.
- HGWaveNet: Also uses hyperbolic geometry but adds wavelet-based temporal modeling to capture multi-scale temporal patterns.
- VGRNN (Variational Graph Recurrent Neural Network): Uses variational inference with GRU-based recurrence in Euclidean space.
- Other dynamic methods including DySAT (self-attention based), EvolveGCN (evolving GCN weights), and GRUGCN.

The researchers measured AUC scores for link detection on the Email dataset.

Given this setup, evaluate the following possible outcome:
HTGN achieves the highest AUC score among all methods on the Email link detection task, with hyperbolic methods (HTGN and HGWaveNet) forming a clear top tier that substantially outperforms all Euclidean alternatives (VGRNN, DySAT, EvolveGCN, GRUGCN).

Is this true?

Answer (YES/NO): NO